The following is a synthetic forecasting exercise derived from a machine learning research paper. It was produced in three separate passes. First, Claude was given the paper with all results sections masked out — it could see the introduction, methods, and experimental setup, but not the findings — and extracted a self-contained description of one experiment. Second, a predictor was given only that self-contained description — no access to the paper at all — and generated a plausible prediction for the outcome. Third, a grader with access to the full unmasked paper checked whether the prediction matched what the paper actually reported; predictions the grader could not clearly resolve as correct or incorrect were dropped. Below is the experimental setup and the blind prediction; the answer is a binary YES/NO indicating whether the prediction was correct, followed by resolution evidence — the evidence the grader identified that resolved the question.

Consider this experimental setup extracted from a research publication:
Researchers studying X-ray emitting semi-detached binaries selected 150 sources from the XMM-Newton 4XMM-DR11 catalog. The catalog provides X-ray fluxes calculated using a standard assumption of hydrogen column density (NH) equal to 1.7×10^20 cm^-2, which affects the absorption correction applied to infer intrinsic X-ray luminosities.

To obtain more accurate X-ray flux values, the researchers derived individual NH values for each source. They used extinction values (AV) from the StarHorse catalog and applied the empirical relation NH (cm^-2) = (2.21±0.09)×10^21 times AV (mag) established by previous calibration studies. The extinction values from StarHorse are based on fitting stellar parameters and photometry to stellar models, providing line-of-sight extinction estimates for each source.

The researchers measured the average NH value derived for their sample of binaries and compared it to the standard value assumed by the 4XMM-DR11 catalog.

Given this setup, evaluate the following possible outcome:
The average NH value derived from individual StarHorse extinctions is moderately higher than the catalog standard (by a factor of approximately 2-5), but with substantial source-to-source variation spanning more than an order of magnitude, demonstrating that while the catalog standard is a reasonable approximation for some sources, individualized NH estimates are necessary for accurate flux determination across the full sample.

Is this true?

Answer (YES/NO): NO